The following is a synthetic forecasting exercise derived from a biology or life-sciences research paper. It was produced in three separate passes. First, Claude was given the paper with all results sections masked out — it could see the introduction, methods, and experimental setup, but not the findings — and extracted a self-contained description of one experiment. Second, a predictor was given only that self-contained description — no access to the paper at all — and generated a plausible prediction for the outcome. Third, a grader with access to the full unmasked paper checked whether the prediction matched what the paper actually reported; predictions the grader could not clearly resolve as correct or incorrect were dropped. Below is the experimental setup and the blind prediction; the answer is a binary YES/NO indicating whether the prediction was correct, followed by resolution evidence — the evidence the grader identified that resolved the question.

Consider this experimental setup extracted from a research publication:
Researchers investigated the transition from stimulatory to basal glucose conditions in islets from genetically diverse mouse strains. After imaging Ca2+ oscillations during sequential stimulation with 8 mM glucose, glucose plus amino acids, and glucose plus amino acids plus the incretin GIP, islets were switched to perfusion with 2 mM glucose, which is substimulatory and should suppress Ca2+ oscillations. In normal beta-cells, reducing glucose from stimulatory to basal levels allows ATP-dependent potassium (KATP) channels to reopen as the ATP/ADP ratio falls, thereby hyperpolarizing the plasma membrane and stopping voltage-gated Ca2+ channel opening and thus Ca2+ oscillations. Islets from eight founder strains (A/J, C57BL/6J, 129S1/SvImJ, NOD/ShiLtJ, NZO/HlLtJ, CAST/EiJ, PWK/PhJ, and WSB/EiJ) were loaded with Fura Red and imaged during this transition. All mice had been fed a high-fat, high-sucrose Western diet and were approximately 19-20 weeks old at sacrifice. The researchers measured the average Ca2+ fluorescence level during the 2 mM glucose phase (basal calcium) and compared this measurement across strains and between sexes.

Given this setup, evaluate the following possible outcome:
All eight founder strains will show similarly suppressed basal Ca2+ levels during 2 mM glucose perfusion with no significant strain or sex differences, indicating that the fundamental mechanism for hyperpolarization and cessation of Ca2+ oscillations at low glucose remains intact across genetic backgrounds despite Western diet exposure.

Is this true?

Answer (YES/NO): NO